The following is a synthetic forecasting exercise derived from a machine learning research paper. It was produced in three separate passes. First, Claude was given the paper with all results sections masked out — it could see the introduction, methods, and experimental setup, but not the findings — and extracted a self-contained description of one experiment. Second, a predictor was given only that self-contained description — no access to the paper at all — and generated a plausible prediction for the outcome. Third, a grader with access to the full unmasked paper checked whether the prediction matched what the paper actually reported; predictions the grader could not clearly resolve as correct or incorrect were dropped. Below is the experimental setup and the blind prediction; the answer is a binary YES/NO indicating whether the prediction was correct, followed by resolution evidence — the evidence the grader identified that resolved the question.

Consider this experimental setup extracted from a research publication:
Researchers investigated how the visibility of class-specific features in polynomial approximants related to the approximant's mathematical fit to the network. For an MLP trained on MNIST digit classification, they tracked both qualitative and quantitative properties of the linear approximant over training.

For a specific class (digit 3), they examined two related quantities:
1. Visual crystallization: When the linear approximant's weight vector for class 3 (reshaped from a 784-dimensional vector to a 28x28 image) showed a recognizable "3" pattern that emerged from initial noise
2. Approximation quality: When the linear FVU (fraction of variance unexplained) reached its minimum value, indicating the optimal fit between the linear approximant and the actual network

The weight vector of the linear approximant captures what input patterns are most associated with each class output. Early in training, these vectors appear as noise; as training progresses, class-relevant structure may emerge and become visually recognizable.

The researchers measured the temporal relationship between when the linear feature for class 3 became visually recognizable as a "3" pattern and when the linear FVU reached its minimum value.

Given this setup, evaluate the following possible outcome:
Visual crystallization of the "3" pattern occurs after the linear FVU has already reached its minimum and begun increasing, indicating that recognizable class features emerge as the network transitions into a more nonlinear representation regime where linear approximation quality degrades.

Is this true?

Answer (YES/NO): NO